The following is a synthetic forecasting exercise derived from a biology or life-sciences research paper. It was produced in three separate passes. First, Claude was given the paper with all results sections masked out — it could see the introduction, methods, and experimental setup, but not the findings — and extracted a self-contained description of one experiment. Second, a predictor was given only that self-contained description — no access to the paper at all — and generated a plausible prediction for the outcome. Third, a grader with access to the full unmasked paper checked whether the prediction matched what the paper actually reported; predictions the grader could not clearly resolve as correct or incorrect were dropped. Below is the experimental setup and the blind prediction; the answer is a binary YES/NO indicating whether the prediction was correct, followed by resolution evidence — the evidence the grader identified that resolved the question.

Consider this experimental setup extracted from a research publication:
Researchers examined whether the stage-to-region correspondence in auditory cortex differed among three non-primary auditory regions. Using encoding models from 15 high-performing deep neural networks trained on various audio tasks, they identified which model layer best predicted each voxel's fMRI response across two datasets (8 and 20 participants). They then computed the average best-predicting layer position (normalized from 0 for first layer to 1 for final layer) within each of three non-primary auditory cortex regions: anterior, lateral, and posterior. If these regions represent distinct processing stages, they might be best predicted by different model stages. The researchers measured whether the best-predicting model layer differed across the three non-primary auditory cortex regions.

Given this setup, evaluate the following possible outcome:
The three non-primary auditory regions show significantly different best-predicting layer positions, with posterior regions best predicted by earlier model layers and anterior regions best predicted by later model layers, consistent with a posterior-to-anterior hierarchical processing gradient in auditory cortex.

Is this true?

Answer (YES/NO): NO